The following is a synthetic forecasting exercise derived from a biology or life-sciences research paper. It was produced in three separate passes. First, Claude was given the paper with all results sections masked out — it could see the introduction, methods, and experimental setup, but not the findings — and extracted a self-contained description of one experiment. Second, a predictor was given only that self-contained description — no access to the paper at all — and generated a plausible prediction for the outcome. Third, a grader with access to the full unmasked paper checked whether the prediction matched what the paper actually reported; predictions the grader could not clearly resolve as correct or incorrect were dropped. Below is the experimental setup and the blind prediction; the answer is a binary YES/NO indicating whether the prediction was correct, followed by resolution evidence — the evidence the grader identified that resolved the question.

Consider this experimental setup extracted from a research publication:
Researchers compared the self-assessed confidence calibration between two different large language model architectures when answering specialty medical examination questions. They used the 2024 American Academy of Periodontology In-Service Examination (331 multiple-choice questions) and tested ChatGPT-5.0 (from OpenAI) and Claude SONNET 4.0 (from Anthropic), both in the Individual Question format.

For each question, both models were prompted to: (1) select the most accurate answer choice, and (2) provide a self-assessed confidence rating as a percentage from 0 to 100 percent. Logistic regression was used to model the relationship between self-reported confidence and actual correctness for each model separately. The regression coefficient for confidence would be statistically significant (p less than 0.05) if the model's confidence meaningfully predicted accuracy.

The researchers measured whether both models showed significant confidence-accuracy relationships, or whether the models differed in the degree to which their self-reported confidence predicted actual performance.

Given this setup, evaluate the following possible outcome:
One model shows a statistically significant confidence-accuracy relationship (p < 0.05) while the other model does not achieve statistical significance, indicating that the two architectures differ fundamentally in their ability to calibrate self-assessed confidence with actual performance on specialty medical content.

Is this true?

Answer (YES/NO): NO